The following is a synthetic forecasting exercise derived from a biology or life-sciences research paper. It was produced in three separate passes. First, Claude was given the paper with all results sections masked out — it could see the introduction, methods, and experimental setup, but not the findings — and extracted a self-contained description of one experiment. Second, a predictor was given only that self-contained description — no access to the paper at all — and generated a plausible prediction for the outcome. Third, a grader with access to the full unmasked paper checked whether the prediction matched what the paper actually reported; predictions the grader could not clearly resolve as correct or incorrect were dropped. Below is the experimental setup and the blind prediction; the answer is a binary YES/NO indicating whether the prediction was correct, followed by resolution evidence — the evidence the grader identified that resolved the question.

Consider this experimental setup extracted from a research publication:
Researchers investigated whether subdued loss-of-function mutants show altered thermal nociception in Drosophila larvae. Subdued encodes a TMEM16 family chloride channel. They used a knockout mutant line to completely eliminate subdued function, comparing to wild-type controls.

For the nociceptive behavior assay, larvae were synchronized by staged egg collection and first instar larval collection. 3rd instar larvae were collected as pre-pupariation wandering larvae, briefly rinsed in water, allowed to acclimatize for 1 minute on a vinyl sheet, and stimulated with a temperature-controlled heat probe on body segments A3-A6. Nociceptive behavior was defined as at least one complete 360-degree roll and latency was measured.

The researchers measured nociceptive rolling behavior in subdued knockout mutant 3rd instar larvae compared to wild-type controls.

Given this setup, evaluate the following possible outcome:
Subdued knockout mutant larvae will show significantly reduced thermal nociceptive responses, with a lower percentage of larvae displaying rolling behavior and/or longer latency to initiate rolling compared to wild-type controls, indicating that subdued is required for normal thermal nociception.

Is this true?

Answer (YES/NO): NO